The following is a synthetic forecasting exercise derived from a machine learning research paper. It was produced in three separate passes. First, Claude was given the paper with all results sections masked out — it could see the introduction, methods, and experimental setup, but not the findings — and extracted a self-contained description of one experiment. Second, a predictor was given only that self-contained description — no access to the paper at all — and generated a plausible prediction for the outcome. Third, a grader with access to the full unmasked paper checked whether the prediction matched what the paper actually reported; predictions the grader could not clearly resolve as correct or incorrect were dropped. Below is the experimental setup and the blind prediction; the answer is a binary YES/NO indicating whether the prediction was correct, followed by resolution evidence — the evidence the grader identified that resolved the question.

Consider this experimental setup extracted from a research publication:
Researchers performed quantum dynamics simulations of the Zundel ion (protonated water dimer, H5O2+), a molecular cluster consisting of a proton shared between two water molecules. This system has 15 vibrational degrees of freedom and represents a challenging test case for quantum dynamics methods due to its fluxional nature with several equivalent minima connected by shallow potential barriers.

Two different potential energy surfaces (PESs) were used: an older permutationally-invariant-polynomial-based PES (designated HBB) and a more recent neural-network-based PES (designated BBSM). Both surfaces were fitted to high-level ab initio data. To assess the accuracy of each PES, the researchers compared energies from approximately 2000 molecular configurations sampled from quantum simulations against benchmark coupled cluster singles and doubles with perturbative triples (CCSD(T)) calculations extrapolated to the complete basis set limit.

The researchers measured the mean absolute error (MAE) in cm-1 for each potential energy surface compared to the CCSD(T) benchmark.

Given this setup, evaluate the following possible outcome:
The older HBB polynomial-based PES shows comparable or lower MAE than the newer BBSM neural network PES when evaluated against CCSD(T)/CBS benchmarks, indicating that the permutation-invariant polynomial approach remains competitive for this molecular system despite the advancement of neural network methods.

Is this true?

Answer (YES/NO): NO